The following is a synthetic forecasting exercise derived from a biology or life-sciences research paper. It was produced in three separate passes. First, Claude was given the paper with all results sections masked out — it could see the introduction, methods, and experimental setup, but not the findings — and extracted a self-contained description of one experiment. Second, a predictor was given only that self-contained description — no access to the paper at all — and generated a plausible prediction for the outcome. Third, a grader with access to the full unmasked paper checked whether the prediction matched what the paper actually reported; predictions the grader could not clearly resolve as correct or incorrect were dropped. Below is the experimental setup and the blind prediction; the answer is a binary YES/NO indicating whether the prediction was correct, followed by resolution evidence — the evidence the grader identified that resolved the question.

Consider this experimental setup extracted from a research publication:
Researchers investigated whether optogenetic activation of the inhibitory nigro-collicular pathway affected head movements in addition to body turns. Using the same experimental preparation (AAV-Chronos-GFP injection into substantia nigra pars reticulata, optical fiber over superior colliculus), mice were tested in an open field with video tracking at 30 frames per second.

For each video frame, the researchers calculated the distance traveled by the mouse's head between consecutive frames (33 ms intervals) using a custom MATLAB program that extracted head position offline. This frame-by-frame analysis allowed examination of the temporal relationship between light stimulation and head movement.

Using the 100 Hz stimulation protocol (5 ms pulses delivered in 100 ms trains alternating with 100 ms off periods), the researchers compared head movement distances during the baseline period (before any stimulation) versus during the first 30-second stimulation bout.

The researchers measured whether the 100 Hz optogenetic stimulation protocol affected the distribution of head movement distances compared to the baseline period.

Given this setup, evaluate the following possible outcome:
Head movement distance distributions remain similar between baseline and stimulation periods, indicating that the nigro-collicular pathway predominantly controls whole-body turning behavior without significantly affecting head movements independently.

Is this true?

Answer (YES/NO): NO